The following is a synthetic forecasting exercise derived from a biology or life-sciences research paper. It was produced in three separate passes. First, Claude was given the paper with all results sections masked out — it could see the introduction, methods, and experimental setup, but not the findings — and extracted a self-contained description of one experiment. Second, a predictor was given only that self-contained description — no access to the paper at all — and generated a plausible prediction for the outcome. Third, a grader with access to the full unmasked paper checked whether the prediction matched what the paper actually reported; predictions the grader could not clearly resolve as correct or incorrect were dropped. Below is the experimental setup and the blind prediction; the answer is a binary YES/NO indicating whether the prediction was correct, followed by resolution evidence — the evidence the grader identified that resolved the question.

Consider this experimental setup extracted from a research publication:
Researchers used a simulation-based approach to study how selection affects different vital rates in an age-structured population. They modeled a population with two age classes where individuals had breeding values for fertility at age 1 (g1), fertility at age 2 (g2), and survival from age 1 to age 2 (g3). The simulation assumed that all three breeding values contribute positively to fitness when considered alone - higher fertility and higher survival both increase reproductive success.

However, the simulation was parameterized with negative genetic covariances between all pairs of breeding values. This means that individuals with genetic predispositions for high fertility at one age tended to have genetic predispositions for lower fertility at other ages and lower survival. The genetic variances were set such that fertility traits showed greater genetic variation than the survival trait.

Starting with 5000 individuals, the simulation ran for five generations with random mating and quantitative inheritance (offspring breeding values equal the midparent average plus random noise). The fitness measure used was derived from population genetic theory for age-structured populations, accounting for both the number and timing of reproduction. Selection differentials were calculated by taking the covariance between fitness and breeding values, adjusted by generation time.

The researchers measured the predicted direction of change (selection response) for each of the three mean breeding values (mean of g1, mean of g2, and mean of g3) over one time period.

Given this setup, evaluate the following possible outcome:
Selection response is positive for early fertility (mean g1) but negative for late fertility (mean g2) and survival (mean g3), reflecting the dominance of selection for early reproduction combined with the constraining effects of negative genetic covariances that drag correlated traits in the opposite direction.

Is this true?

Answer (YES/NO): NO